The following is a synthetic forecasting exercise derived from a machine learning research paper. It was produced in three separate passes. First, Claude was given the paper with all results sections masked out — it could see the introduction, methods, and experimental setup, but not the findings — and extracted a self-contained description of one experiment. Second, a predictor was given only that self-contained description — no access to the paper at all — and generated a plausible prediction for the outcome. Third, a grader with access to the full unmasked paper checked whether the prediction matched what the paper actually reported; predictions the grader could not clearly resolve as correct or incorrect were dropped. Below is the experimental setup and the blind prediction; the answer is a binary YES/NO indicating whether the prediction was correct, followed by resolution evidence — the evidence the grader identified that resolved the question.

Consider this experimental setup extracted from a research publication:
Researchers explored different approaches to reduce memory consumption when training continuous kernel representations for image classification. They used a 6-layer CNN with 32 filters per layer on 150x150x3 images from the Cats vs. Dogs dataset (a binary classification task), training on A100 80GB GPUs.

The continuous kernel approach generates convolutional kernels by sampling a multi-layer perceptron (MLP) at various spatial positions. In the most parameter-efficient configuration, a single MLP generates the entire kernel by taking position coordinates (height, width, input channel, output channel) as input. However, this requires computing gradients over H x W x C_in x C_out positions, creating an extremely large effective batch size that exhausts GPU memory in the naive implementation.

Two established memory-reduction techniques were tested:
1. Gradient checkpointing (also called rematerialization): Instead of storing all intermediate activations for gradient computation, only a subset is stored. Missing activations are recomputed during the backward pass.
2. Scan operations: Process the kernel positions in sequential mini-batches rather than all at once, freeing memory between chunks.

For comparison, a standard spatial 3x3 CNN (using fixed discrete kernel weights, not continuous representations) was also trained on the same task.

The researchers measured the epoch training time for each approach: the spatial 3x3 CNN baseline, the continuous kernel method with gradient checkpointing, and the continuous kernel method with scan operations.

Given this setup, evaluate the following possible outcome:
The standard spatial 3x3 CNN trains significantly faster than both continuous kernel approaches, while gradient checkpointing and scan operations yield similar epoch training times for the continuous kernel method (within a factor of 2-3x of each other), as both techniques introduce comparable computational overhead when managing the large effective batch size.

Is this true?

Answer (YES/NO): YES